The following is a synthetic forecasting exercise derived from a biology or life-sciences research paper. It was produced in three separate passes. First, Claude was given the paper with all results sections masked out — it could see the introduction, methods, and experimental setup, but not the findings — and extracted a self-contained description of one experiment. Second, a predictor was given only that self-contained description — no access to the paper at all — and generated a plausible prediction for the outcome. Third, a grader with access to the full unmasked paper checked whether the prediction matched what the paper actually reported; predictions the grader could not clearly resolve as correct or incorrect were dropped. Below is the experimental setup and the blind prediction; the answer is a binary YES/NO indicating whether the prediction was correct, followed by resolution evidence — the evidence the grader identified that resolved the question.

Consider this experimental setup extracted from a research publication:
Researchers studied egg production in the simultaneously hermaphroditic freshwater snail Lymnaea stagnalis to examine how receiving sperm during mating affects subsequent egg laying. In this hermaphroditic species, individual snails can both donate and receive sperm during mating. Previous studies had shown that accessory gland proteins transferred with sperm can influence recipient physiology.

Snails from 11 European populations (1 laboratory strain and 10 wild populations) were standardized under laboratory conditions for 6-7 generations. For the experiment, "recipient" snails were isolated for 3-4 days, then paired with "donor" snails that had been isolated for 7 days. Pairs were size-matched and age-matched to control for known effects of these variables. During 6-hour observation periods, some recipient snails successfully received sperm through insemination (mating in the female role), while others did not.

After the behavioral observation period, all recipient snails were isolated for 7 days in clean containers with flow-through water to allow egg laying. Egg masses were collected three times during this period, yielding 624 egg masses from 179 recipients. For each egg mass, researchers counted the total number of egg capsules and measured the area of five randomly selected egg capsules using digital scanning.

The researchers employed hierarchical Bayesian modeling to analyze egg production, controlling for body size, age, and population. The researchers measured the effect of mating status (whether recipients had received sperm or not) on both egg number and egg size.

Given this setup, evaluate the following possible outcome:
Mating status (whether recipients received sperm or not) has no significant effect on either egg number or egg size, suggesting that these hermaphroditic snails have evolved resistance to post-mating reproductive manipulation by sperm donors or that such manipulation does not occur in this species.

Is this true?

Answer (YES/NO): YES